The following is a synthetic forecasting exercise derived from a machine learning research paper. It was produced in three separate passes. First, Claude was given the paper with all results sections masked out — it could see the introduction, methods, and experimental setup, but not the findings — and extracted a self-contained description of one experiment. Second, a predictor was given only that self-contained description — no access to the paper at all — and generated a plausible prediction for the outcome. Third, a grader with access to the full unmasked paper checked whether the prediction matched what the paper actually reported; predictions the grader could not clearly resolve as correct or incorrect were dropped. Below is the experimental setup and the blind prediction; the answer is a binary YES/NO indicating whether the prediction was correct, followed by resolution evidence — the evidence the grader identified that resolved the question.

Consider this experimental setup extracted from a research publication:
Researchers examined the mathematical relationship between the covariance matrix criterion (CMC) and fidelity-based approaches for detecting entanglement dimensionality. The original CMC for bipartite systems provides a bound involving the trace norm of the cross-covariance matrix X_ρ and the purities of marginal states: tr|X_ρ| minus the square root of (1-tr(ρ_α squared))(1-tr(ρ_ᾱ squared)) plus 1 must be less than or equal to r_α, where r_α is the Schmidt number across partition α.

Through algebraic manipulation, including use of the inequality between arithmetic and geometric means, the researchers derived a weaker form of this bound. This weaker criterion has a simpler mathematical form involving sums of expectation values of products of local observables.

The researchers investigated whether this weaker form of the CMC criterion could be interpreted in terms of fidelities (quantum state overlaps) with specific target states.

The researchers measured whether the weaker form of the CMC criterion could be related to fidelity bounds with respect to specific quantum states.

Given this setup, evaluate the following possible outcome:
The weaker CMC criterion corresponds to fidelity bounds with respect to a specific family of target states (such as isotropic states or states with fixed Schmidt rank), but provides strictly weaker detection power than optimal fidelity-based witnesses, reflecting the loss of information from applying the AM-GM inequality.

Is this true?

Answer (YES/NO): NO